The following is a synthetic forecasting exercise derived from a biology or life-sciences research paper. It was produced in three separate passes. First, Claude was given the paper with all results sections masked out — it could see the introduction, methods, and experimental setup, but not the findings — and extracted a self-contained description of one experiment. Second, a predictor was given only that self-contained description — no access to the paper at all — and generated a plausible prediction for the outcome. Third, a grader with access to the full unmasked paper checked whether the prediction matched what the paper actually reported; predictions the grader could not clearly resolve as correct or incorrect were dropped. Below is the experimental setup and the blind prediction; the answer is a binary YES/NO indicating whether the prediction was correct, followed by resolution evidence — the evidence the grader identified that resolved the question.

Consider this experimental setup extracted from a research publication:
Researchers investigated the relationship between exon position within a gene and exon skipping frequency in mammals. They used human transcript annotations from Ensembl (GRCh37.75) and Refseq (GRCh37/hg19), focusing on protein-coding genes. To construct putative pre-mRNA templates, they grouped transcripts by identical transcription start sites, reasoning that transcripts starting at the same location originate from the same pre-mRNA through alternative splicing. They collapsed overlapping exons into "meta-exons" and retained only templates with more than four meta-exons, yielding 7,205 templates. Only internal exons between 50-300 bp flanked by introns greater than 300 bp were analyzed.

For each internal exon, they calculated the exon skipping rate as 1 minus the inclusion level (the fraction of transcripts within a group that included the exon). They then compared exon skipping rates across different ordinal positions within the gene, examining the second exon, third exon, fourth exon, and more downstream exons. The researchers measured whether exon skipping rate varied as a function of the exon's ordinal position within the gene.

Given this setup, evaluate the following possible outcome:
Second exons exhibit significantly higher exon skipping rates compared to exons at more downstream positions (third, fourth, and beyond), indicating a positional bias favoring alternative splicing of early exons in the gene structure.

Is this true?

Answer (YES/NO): YES